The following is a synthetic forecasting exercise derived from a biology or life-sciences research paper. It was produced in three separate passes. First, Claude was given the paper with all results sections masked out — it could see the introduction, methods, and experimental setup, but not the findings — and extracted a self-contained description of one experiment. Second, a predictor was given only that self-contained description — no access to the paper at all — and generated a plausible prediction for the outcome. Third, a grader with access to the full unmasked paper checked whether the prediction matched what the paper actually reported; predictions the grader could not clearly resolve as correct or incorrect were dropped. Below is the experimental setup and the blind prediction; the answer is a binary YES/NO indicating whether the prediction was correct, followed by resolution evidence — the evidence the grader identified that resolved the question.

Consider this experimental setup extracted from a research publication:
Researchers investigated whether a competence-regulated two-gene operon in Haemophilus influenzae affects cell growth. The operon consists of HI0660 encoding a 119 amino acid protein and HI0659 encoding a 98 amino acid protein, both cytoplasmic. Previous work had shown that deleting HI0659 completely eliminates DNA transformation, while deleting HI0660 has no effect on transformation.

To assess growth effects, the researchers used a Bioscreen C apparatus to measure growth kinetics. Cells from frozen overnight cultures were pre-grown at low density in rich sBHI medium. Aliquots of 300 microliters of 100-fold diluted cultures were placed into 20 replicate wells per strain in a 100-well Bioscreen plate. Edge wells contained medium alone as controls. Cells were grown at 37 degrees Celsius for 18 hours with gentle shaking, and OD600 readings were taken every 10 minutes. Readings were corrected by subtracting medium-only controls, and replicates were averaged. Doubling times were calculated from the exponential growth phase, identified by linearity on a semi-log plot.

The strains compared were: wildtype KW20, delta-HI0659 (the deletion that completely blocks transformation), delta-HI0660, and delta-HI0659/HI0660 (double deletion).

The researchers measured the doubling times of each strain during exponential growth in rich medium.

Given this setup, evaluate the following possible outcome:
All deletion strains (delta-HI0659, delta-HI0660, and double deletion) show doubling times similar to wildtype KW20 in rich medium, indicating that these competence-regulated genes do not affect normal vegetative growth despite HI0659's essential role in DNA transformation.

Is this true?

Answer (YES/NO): NO